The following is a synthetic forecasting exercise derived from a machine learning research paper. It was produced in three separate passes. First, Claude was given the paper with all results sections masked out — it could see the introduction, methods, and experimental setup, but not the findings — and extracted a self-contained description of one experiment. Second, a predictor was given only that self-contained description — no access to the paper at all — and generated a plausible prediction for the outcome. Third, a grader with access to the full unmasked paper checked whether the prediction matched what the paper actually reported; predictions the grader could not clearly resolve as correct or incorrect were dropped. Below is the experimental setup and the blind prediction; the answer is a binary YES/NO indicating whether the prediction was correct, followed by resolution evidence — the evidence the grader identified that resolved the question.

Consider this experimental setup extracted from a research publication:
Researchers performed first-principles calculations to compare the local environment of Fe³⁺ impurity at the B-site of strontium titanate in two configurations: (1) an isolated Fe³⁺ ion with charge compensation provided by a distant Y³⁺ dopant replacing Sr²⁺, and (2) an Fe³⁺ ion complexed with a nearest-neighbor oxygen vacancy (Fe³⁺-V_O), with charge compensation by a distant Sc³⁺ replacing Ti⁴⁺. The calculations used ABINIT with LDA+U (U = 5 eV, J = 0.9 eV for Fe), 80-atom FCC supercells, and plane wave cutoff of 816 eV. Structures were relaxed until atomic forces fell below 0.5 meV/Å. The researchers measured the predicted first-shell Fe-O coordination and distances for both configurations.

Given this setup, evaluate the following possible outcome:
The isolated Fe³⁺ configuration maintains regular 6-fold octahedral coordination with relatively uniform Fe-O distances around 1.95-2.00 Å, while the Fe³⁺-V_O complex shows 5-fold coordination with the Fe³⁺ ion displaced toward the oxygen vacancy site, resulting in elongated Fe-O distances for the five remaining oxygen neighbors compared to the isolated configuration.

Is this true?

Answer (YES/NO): NO